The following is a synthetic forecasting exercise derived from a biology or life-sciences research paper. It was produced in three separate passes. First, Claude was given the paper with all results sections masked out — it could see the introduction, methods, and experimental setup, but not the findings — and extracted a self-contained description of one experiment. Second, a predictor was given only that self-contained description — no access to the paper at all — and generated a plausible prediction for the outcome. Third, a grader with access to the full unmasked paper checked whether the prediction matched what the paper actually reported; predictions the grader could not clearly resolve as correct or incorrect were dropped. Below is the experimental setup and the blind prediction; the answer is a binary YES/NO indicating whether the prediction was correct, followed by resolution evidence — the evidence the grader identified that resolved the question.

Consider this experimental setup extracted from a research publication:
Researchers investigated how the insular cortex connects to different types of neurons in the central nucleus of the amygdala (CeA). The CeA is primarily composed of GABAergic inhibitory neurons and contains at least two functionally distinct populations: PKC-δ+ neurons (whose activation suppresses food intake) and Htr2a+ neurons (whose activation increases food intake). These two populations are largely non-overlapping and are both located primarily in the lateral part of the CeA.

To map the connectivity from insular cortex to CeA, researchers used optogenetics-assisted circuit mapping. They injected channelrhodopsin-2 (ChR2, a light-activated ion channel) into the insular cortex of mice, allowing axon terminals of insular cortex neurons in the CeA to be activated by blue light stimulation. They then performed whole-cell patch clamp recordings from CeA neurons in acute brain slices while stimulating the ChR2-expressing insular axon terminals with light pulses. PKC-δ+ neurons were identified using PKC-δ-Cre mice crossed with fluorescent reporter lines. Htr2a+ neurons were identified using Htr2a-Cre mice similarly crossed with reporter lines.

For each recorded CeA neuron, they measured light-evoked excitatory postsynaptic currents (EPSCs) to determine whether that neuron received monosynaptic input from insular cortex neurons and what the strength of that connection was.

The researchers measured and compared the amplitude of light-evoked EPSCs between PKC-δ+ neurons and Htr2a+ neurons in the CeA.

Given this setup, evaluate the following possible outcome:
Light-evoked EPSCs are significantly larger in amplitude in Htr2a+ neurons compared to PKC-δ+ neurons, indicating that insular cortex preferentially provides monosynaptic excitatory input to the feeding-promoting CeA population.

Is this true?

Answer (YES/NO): NO